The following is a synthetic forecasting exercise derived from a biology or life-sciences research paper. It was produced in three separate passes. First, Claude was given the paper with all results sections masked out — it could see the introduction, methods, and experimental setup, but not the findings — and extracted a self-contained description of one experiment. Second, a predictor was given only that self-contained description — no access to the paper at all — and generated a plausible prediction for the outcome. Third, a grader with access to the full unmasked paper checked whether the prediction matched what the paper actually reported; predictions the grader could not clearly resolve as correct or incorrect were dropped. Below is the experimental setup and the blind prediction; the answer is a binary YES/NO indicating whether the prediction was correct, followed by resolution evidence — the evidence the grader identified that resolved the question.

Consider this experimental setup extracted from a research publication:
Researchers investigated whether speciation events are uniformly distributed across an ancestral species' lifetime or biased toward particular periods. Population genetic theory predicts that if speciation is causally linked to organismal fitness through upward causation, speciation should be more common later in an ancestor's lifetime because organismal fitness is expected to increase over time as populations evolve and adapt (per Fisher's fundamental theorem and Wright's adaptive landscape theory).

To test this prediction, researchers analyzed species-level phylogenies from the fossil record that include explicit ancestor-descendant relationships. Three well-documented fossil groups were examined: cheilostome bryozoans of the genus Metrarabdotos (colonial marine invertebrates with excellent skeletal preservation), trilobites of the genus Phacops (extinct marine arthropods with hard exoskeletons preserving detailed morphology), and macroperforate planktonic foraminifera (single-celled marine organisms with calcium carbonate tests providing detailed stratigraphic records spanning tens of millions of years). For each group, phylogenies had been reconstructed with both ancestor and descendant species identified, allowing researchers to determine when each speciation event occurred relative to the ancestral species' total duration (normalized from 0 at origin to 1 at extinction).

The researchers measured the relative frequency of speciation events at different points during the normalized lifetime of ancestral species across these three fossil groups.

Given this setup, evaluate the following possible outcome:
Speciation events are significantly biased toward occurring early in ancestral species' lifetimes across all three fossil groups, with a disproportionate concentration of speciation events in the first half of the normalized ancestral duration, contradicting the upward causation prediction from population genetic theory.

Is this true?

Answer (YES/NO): NO